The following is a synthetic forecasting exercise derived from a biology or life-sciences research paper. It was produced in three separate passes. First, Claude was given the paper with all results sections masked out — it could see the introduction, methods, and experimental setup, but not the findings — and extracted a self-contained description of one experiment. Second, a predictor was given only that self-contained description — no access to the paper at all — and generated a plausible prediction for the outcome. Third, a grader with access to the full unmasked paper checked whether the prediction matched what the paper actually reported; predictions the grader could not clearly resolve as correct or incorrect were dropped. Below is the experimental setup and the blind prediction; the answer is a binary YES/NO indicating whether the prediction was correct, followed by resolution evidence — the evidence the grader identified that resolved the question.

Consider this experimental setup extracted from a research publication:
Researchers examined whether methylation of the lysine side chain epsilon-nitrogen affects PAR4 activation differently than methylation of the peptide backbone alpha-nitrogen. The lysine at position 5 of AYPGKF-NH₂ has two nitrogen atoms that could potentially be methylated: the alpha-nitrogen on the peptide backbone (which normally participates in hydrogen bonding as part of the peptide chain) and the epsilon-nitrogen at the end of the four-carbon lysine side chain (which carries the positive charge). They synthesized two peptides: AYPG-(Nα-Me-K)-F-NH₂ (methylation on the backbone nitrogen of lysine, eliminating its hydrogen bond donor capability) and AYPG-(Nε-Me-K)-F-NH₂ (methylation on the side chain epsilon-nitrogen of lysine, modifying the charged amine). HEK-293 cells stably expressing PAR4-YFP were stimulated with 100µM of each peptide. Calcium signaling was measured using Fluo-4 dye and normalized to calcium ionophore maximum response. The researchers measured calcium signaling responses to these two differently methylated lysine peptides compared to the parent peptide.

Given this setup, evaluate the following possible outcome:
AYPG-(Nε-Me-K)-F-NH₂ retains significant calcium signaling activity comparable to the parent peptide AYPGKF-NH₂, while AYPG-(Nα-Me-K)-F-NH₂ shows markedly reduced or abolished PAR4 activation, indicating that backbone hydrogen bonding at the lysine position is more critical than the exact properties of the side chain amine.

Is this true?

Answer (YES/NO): YES